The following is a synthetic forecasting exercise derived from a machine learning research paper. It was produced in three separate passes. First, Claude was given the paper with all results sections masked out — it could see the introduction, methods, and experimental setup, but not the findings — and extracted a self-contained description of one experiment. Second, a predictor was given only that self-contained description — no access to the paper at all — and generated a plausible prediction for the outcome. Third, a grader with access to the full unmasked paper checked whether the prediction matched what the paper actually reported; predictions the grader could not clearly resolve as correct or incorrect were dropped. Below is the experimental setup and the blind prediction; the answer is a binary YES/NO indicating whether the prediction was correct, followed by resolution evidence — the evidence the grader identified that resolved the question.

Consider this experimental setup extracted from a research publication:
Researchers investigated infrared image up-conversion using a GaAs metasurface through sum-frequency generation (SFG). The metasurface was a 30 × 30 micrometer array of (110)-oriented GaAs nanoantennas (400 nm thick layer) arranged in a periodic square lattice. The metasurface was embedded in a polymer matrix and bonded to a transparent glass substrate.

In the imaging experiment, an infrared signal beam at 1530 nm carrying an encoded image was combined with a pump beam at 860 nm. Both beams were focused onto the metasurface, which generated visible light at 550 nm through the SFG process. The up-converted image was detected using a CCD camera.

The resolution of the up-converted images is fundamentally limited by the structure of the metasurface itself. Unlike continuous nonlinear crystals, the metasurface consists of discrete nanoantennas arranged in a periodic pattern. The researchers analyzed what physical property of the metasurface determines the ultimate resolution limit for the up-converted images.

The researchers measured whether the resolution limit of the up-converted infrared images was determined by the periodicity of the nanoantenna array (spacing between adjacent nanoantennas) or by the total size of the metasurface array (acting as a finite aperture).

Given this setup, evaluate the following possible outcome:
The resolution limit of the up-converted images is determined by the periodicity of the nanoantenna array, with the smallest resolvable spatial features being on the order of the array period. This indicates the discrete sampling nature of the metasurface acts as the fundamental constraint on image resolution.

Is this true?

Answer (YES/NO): YES